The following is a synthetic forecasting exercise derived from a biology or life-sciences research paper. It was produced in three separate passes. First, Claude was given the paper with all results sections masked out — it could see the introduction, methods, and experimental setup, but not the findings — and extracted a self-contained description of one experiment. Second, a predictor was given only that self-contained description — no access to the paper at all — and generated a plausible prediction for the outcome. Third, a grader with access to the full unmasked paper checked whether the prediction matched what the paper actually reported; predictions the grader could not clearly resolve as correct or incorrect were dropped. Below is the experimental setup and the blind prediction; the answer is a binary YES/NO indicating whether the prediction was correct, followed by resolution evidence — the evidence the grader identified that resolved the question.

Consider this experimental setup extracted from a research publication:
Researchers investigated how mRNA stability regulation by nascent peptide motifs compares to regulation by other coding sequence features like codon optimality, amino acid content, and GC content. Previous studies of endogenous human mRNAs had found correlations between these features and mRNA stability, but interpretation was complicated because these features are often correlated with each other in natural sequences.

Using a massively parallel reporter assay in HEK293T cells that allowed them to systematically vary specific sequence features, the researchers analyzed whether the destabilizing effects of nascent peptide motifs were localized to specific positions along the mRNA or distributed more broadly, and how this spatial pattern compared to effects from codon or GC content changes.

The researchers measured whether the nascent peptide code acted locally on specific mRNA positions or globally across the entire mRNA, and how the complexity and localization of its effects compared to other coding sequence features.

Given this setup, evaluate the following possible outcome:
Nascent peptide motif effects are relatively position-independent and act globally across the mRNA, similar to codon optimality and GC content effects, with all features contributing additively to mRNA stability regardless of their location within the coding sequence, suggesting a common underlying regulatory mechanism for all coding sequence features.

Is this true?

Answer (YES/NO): NO